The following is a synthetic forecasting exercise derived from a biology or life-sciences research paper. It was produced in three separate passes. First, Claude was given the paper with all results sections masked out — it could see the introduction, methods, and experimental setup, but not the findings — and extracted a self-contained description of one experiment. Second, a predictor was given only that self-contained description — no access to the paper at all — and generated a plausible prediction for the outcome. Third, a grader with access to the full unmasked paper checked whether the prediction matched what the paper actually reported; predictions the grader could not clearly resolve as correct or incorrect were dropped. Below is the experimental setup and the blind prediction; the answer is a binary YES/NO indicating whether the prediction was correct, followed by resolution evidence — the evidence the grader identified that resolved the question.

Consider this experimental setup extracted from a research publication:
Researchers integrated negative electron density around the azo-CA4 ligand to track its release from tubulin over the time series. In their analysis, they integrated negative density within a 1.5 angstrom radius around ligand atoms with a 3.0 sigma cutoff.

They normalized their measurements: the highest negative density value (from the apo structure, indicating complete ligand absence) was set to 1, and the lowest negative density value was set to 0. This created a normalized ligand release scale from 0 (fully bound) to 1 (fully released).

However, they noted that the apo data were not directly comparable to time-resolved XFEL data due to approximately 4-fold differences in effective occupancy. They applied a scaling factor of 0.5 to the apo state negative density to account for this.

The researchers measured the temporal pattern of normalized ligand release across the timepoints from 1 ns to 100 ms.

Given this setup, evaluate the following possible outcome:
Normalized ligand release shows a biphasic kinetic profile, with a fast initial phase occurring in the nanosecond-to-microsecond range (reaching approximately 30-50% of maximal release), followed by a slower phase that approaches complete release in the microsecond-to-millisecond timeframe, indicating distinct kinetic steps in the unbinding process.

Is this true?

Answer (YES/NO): NO